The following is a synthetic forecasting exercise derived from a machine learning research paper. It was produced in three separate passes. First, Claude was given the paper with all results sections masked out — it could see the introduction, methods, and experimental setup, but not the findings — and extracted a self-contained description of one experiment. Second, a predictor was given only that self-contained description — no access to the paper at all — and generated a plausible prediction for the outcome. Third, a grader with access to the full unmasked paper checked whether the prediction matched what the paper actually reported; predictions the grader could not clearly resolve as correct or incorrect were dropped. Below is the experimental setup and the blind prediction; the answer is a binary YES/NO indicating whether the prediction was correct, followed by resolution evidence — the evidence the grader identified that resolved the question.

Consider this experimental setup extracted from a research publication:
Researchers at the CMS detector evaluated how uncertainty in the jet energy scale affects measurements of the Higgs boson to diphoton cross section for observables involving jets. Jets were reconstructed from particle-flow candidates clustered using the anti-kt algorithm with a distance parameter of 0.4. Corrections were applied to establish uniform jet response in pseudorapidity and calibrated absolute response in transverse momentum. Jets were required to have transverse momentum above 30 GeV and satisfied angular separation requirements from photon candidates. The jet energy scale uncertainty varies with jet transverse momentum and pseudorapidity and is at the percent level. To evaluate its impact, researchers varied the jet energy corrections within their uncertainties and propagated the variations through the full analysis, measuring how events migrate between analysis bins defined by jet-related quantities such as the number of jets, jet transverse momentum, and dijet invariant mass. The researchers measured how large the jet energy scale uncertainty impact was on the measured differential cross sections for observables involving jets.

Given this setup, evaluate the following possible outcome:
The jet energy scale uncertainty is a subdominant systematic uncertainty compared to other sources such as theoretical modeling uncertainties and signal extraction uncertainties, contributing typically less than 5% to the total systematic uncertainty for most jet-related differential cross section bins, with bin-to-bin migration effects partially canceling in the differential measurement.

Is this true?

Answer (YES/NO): NO